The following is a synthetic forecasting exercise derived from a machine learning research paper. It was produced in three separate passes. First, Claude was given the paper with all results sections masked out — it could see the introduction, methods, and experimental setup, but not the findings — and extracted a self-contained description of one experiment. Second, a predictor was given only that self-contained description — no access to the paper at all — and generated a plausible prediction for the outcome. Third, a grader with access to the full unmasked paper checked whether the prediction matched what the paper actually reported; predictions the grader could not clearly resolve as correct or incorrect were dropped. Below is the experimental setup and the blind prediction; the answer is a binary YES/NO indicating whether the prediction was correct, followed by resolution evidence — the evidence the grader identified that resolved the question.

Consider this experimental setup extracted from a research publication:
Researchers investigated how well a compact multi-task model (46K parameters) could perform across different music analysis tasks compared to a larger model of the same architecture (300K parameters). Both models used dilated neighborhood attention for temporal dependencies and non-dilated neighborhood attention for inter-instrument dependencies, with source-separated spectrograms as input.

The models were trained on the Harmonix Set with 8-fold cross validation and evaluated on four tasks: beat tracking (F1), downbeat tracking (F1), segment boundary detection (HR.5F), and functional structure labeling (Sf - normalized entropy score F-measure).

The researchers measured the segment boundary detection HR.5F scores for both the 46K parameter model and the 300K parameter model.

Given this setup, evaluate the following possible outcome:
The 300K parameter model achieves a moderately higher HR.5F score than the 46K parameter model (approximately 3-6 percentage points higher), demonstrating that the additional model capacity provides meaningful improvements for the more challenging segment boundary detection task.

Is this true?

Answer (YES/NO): YES